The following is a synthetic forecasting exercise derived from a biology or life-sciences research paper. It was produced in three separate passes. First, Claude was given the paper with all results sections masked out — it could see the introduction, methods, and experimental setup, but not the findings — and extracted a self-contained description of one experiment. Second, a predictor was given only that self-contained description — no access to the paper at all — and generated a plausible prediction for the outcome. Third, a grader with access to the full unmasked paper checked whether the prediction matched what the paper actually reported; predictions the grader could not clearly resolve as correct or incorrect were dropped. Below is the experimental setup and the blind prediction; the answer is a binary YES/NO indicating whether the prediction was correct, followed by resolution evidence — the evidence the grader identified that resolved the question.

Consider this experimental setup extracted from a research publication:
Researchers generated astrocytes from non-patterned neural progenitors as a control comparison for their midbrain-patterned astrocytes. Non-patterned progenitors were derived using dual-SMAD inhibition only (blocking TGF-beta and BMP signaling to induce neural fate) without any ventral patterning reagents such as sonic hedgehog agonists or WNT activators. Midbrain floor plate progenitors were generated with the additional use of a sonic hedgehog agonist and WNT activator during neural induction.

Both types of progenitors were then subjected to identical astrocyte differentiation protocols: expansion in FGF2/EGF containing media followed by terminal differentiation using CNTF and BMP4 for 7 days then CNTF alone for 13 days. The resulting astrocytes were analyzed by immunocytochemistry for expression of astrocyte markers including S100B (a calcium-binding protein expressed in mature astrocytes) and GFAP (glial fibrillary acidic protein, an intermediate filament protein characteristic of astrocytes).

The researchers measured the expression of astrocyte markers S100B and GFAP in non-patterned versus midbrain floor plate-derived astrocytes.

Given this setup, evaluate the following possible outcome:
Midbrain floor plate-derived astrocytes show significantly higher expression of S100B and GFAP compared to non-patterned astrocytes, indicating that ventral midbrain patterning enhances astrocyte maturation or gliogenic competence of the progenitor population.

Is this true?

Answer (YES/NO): NO